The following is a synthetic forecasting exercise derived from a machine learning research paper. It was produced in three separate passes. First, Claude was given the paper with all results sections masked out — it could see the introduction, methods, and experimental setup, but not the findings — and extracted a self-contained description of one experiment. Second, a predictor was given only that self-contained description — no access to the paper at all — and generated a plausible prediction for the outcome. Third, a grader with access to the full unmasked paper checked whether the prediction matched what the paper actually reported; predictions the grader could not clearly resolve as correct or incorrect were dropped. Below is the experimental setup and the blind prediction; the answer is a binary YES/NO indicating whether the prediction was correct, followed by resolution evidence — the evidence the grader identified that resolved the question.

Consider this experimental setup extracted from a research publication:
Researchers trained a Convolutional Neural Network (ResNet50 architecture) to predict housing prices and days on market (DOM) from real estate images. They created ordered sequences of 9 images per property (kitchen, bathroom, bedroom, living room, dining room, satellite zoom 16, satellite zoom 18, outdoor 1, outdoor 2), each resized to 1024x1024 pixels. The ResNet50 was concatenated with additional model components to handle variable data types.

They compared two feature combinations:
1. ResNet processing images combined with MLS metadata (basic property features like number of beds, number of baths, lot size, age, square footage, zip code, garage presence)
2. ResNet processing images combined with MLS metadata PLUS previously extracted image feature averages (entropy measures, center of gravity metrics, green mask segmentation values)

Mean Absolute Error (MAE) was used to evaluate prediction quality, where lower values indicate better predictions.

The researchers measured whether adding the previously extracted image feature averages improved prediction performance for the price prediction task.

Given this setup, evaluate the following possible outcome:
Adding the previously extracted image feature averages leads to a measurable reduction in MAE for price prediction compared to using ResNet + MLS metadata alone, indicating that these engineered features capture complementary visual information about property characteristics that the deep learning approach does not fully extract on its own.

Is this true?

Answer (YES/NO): NO